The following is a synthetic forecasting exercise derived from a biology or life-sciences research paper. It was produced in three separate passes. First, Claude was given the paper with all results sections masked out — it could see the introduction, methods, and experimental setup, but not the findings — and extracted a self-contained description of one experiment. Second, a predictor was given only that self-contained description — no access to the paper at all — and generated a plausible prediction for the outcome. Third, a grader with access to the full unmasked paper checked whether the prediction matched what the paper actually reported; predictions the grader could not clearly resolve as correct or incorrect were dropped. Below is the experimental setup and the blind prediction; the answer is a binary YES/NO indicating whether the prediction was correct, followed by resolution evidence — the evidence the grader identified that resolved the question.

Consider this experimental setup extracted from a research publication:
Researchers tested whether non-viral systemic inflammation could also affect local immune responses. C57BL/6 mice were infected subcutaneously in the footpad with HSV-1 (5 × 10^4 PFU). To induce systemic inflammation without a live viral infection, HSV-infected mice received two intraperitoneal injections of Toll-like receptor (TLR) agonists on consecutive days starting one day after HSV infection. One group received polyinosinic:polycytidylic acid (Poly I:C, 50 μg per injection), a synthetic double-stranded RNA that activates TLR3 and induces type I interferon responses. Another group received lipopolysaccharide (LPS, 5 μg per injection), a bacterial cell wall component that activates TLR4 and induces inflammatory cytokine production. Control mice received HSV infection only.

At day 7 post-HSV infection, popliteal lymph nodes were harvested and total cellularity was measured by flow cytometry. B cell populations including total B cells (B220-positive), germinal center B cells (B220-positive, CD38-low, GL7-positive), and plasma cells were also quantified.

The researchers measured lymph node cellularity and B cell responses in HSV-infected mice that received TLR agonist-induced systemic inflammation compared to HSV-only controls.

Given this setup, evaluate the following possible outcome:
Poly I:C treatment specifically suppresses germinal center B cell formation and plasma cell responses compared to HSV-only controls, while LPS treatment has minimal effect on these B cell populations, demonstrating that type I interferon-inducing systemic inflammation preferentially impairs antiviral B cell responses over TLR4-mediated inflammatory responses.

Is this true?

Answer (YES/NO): NO